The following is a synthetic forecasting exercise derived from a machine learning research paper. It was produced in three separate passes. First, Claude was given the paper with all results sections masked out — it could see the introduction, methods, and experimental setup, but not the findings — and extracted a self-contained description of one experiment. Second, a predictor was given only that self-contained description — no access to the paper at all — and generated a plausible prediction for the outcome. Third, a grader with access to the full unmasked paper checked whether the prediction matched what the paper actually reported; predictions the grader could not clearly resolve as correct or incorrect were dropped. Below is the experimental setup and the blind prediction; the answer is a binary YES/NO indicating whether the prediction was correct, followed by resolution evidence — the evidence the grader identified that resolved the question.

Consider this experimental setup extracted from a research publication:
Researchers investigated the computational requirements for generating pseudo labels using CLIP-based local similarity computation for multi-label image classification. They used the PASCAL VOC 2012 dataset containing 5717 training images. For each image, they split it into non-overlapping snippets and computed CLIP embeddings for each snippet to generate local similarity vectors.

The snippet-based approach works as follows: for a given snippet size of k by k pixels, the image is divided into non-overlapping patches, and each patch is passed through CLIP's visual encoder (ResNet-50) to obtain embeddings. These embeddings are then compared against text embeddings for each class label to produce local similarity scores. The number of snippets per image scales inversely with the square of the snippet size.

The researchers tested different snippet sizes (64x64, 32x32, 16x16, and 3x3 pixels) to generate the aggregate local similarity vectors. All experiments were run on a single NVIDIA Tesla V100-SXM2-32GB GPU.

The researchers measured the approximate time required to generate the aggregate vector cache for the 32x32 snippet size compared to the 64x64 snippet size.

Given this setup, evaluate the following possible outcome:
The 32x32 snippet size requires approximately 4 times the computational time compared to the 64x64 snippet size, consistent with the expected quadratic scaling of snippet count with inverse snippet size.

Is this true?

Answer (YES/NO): YES